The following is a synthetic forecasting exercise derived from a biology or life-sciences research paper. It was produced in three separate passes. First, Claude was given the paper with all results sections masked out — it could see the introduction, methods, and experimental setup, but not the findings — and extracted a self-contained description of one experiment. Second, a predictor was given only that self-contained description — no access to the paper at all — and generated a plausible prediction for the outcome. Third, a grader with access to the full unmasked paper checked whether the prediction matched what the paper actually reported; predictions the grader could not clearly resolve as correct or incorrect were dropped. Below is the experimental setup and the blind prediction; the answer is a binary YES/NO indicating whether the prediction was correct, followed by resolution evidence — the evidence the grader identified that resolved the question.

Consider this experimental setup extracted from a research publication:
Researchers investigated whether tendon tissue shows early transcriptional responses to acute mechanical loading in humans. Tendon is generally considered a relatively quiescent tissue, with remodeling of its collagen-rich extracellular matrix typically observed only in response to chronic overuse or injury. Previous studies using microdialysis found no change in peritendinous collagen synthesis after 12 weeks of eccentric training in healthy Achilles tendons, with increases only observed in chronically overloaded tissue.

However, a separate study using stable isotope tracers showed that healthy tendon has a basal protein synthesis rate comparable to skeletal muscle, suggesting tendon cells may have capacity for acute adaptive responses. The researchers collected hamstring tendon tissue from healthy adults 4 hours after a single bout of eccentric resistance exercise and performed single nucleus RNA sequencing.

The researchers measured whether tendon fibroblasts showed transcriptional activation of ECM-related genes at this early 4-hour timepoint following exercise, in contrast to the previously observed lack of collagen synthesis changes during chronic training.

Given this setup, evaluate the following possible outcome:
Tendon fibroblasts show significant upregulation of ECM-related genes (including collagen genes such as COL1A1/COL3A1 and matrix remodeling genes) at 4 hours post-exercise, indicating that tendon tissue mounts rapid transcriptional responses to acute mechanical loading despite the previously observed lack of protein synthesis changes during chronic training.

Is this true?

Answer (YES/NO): NO